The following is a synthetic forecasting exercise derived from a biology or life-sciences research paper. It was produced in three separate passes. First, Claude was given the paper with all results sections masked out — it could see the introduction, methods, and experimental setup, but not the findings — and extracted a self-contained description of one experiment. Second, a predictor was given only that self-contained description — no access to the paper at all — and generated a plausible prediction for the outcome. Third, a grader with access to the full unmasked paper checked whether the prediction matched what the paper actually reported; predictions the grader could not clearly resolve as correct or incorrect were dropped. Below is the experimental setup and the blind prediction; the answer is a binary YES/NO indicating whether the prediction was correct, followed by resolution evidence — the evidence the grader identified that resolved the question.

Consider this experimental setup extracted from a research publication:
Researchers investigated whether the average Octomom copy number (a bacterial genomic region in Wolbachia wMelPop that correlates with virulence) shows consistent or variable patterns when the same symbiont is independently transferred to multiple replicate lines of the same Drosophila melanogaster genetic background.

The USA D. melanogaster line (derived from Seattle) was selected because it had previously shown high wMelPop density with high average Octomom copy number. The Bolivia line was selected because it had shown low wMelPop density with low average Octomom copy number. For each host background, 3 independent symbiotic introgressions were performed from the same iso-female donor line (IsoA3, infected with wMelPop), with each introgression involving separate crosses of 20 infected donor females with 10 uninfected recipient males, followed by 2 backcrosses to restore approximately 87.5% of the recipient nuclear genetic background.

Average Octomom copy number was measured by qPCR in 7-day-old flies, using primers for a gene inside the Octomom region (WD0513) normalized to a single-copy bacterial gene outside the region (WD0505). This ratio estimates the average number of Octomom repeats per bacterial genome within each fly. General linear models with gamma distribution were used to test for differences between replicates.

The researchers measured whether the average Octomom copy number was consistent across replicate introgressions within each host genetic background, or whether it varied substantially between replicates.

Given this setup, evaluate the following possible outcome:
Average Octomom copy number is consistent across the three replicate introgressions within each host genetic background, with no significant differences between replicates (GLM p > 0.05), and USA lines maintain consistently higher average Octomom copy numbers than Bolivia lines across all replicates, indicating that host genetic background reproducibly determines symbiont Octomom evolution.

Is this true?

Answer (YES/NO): NO